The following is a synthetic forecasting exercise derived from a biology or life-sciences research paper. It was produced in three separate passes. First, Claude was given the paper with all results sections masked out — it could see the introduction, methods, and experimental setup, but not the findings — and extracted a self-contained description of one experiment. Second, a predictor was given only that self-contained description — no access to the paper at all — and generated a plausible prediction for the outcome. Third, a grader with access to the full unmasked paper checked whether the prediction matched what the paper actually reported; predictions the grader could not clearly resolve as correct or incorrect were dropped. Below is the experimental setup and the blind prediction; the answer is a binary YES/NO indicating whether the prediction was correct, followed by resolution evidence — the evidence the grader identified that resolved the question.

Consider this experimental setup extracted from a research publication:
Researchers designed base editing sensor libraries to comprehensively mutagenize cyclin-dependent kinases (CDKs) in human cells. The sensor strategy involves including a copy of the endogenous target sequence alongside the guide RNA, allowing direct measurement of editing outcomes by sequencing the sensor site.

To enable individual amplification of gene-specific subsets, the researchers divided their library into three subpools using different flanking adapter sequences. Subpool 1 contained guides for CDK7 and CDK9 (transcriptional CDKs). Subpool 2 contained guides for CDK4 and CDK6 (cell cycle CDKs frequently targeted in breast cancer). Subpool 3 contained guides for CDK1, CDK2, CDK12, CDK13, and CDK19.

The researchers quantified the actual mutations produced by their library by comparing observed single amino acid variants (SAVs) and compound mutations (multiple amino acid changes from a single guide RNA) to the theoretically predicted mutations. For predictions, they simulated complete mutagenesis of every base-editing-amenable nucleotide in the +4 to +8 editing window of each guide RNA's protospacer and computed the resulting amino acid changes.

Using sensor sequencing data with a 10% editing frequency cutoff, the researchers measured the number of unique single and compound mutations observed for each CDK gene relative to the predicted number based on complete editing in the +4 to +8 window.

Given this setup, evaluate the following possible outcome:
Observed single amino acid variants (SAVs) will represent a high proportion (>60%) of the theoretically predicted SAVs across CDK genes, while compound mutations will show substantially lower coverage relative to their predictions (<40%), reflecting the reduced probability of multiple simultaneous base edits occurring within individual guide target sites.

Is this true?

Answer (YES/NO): NO